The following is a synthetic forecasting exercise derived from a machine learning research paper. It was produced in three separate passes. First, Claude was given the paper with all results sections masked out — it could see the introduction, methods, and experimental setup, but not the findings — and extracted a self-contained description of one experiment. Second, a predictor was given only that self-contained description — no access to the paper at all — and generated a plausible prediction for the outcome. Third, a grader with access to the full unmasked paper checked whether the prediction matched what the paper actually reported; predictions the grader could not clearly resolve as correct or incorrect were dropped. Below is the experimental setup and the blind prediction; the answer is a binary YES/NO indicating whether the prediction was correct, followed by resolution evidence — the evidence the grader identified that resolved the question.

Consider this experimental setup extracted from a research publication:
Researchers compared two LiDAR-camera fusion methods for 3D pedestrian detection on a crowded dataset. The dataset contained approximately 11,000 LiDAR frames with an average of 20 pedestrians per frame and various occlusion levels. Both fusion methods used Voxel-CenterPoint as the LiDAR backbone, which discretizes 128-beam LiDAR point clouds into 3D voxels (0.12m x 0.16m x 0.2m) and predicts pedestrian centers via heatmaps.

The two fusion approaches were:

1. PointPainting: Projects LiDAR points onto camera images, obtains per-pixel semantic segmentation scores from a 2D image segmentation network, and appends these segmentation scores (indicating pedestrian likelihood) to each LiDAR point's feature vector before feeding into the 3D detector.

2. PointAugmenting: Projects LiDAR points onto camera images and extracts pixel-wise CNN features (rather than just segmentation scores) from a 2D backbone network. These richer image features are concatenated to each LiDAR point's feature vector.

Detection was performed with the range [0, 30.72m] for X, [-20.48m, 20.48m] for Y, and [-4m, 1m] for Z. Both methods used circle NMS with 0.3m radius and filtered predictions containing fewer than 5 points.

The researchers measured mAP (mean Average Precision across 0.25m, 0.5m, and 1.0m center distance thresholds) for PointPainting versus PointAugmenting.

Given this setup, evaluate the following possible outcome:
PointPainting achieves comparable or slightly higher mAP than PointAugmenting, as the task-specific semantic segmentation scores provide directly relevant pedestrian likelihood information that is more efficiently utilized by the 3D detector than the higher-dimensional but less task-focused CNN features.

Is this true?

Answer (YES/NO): YES